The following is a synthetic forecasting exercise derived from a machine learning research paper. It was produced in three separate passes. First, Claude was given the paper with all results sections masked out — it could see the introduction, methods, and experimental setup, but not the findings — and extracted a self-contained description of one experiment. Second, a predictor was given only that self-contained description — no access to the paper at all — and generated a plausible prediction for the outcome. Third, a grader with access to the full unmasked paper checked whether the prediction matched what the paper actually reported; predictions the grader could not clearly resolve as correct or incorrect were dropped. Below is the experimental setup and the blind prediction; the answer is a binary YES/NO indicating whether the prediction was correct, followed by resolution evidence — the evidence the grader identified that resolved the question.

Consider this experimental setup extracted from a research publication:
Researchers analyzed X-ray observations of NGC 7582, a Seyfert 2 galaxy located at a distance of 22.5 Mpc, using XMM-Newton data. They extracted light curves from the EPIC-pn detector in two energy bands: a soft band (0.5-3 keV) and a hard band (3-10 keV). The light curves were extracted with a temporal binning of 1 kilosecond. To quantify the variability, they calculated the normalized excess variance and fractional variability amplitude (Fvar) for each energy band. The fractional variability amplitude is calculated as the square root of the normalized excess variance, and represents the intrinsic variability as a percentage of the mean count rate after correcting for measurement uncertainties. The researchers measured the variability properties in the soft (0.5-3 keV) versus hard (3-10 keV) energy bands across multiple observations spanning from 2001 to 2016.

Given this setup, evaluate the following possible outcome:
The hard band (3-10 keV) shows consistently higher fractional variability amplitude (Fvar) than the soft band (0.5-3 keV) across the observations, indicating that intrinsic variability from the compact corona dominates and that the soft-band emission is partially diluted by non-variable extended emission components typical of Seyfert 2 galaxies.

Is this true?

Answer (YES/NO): NO